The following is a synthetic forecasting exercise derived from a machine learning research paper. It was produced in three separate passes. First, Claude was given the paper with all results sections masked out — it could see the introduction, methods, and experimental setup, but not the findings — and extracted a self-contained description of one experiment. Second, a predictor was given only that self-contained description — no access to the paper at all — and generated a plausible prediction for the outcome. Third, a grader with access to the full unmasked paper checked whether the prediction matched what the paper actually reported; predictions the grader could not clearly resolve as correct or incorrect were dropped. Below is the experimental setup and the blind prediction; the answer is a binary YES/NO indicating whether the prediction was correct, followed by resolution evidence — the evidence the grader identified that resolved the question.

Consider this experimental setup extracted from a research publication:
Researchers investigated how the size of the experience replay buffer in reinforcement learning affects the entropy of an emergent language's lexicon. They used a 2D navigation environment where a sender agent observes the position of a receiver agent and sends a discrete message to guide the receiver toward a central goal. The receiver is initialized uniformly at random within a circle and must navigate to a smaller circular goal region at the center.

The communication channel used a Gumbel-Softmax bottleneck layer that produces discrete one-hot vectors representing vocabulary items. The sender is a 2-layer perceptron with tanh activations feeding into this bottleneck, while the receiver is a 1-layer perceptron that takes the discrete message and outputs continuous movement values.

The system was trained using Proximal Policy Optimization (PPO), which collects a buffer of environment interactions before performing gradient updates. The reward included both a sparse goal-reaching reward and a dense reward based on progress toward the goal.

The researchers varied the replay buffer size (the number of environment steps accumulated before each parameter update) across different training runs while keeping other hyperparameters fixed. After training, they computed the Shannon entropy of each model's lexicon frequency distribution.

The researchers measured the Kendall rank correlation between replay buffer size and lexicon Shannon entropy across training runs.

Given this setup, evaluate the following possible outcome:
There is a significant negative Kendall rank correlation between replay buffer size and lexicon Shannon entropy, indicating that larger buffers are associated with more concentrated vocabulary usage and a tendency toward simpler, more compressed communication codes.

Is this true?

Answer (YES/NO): NO